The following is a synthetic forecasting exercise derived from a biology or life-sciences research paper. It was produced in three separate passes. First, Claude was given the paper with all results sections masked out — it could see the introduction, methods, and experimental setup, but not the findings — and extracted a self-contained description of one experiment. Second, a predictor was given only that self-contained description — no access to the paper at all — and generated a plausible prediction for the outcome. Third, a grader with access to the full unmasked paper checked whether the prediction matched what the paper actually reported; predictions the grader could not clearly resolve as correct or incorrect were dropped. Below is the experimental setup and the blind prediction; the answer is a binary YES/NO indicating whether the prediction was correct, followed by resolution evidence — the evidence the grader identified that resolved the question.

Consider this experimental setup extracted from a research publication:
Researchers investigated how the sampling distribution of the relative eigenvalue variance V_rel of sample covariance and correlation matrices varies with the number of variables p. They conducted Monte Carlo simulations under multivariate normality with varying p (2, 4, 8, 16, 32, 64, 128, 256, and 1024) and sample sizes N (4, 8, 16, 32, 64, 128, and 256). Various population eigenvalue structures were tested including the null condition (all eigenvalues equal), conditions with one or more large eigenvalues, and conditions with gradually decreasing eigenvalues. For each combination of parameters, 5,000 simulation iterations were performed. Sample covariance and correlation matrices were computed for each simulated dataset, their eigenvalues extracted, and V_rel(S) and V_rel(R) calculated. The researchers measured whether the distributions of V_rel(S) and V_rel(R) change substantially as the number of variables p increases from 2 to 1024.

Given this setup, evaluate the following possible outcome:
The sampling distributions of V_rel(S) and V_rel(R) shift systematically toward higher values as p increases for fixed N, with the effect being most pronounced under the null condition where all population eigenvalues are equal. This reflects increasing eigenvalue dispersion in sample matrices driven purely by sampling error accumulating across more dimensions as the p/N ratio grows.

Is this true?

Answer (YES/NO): NO